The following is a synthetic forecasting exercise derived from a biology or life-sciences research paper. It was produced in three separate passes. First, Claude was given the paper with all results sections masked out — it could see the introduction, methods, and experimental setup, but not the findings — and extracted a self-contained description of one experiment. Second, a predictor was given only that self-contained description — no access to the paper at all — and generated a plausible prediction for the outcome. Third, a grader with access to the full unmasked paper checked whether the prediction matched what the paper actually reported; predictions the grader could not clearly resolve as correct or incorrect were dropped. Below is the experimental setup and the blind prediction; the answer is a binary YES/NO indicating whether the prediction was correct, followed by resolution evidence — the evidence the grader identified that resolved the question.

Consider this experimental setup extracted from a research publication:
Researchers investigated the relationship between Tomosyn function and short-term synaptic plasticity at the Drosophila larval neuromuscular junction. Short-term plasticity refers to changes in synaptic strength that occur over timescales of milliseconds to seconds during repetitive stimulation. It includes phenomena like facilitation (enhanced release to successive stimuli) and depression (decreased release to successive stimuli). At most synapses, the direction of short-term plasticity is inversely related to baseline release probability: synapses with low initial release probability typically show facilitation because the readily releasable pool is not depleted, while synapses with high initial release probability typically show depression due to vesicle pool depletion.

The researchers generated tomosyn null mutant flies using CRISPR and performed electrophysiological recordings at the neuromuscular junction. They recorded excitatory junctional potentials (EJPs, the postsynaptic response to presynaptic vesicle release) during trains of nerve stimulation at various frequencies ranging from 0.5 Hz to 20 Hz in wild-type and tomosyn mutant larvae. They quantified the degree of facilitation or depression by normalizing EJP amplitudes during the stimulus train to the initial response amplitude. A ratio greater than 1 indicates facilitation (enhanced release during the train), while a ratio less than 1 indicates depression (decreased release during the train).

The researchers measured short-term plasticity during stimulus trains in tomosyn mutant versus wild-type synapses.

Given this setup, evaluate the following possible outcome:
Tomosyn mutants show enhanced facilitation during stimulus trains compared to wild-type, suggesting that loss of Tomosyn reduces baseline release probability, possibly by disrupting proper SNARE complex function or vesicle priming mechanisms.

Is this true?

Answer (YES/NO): NO